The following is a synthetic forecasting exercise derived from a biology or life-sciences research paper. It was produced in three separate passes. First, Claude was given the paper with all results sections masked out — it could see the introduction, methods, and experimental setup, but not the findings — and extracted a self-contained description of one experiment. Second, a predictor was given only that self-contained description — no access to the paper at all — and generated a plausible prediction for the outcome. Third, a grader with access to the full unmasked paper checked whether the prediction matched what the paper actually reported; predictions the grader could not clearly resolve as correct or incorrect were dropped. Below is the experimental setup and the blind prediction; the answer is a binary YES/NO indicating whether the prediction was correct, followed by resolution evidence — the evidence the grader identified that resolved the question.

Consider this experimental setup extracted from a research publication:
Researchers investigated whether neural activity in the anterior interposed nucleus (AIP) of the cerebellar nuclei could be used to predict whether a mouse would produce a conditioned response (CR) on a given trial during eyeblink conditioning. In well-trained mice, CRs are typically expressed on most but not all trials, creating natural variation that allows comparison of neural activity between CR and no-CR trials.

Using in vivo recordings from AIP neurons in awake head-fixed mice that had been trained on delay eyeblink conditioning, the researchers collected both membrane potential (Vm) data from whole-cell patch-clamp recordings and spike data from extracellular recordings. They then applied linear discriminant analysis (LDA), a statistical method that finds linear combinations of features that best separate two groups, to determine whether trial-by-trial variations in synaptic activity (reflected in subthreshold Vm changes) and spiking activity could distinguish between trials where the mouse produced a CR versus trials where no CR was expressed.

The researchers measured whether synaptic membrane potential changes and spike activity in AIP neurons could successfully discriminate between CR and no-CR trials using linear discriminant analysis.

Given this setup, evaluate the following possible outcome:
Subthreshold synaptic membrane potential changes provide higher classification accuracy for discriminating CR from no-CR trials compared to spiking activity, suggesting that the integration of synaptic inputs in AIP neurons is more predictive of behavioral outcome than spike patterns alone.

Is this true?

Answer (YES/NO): YES